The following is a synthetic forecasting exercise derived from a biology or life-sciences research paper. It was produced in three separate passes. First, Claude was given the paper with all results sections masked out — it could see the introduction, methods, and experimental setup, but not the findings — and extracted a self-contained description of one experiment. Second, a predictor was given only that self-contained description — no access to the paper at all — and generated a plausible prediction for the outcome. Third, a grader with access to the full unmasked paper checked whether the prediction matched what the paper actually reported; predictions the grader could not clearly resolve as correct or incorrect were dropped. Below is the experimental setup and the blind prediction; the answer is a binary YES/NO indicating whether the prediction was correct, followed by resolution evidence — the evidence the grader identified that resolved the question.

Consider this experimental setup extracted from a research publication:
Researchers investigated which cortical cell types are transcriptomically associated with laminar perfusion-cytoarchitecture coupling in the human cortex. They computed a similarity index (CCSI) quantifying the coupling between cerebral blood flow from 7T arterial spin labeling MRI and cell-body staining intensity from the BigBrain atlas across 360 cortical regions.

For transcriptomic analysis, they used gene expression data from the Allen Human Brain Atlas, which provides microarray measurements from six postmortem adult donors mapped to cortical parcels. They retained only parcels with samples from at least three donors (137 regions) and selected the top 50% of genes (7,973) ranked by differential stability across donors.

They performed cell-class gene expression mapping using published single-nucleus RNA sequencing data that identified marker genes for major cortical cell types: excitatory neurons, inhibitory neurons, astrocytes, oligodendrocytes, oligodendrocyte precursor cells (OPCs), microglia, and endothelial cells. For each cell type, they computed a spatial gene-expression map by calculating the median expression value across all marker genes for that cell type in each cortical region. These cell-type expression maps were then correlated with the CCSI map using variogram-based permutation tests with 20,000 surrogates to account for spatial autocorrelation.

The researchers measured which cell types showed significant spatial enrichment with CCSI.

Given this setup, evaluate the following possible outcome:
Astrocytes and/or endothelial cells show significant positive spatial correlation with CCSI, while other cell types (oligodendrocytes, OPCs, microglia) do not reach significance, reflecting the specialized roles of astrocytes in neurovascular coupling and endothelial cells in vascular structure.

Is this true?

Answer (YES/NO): NO